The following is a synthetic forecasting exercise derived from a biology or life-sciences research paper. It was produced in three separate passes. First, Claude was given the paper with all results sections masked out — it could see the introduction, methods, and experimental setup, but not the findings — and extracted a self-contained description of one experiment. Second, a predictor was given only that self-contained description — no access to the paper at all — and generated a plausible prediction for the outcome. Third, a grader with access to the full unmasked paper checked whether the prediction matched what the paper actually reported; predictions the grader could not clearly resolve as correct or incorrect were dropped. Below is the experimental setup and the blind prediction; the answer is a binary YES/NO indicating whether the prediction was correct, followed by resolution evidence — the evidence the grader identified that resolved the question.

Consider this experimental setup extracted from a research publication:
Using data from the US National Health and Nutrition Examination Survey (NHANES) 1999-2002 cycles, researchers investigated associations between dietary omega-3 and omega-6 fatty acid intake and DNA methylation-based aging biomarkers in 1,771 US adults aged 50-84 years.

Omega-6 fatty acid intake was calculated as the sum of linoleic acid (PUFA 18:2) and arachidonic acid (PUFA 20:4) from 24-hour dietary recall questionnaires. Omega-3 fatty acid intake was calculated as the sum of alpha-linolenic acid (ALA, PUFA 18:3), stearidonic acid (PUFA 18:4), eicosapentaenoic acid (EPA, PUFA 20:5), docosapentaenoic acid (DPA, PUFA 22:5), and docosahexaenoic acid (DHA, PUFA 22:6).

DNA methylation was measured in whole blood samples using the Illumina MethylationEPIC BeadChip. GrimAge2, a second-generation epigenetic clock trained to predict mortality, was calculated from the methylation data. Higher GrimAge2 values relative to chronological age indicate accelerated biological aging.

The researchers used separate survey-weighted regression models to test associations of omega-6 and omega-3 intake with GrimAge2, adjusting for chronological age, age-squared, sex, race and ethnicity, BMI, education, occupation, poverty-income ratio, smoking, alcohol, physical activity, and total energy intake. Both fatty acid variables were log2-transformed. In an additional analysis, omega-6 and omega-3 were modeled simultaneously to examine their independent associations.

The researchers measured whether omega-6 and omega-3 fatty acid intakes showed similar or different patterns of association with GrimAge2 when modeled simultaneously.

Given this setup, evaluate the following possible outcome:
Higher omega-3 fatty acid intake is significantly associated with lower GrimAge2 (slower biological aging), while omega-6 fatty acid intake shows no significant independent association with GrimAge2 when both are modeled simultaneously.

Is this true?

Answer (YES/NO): NO